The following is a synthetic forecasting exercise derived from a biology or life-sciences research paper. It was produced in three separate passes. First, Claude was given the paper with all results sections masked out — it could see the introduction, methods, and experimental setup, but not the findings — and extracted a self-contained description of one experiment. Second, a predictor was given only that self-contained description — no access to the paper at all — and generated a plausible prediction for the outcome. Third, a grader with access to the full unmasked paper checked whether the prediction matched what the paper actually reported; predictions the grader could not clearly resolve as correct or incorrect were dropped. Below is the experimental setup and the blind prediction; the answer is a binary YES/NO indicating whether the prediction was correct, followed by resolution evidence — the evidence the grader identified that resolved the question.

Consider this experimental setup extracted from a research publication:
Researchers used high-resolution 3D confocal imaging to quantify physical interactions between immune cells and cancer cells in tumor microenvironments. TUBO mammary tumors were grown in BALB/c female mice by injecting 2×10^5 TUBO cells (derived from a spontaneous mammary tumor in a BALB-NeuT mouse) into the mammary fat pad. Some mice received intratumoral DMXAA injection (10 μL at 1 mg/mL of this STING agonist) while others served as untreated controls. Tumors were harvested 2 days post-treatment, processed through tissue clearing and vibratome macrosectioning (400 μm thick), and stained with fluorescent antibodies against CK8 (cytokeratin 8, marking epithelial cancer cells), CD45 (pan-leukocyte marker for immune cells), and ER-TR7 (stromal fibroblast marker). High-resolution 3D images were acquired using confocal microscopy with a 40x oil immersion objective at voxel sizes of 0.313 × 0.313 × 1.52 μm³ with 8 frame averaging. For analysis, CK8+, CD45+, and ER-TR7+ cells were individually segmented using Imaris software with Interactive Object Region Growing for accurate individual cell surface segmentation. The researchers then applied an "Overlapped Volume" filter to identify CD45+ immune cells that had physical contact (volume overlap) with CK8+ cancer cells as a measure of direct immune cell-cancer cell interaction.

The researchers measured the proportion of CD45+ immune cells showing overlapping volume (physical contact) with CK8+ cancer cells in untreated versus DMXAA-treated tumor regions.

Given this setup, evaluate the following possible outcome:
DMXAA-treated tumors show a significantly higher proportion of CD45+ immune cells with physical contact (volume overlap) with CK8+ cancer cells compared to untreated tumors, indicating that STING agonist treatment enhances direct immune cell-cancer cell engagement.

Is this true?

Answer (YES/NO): NO